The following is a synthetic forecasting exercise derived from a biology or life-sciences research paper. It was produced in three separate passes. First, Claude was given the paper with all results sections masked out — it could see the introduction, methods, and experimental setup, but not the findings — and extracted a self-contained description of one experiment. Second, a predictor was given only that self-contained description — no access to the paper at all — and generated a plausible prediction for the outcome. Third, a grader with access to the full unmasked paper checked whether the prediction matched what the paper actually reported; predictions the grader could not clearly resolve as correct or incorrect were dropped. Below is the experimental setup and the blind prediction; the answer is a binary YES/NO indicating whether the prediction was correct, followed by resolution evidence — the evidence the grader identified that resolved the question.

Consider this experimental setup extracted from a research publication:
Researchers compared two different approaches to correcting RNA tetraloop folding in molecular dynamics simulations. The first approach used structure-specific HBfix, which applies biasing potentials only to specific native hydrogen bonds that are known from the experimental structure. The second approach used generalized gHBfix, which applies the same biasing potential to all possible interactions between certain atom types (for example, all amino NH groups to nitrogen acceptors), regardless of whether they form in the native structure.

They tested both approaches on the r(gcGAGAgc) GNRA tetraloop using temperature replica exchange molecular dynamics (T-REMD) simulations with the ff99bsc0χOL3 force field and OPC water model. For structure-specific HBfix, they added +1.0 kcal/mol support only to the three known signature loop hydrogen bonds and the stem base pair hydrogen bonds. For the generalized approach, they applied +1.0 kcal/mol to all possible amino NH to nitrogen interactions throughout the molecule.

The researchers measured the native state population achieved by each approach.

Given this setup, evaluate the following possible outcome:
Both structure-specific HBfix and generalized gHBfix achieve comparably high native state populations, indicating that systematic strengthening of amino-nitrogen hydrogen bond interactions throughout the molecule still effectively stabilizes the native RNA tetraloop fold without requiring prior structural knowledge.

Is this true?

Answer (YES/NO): YES